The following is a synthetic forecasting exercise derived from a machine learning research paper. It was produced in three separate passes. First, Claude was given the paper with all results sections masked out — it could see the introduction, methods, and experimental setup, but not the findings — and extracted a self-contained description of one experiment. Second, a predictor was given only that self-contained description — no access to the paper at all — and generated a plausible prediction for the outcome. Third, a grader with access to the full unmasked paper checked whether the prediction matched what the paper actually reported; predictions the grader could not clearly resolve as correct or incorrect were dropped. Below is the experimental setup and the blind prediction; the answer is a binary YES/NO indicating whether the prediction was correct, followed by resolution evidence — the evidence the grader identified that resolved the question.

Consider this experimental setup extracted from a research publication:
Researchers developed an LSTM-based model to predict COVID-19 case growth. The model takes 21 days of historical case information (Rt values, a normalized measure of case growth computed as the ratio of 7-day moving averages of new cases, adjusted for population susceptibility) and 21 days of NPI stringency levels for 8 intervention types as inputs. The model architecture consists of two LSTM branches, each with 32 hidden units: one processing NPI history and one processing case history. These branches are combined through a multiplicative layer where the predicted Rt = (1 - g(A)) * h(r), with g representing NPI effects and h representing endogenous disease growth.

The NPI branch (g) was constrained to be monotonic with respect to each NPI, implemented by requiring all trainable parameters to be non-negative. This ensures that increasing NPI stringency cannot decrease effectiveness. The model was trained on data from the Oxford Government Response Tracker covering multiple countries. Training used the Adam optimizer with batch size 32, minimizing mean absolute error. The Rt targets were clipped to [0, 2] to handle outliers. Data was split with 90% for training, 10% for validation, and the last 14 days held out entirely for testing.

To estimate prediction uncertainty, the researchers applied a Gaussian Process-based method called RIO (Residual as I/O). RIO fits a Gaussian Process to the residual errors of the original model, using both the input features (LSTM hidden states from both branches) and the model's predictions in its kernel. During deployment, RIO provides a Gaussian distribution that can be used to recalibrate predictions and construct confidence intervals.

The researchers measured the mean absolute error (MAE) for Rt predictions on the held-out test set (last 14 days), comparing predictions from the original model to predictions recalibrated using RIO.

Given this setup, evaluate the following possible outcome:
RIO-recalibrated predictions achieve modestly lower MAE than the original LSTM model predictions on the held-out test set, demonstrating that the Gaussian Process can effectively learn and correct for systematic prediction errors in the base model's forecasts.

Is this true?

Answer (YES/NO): NO